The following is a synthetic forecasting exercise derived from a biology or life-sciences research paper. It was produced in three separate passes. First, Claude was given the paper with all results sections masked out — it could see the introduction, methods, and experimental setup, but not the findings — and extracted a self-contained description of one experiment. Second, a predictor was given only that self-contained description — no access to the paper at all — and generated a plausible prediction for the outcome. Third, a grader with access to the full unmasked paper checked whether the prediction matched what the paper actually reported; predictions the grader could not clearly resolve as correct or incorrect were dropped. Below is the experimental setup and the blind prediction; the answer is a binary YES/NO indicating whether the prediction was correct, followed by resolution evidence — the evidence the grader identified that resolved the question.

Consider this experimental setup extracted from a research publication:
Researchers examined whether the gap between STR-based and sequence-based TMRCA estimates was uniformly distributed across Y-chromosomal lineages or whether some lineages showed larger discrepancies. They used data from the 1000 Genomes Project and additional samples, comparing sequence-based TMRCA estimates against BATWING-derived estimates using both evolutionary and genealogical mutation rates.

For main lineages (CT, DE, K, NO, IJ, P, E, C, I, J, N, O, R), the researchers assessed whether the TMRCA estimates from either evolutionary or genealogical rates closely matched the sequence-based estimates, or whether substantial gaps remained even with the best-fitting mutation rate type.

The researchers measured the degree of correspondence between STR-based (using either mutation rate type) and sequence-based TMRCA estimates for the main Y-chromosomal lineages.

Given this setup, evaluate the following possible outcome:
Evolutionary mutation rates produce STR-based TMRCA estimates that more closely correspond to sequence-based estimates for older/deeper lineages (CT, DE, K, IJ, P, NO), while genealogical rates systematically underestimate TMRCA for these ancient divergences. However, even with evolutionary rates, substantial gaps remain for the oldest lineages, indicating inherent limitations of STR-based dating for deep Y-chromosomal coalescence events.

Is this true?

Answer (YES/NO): NO